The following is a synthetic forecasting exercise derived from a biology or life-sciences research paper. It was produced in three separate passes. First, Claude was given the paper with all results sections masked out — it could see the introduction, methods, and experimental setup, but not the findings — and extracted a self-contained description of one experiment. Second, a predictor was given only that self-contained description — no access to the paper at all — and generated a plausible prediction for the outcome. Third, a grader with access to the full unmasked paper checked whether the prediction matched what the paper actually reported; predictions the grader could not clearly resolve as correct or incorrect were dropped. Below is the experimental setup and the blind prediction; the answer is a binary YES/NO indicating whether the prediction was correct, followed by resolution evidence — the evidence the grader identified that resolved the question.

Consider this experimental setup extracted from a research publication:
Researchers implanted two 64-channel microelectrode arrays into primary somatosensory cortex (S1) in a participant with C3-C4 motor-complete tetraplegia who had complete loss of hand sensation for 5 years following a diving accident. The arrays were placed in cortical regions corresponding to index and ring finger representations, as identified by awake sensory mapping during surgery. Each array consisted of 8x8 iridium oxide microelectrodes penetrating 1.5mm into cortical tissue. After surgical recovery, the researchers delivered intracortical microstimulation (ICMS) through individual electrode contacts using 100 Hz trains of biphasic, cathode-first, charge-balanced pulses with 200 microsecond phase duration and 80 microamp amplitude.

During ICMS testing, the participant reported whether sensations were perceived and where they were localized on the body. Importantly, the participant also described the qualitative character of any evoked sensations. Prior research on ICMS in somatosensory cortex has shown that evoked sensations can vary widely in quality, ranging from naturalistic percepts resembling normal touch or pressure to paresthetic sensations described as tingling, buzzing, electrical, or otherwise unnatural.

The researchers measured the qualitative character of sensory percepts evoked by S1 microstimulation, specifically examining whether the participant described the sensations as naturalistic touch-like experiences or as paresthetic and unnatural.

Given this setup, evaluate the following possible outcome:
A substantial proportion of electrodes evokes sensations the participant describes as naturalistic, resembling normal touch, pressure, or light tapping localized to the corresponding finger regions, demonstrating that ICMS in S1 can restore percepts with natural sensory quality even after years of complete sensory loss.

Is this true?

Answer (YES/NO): YES